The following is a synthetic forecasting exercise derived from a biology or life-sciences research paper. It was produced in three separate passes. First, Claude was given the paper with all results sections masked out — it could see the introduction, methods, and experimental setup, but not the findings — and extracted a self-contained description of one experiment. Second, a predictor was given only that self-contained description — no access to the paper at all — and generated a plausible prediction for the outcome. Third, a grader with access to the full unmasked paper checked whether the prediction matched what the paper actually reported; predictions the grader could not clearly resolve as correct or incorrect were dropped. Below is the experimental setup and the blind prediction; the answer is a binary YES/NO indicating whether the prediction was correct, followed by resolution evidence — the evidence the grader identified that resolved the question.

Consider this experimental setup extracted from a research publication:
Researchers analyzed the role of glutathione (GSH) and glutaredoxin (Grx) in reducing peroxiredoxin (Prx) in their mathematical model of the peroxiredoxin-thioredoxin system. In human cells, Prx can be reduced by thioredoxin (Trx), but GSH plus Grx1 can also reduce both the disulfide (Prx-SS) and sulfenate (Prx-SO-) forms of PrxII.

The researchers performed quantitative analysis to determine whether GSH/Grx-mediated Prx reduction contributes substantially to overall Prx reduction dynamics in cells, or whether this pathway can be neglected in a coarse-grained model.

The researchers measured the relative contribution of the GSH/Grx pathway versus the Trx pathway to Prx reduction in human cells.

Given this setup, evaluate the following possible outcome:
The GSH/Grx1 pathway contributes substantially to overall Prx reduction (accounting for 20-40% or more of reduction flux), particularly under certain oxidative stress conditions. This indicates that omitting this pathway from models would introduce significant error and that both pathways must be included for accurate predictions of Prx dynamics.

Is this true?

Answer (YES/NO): NO